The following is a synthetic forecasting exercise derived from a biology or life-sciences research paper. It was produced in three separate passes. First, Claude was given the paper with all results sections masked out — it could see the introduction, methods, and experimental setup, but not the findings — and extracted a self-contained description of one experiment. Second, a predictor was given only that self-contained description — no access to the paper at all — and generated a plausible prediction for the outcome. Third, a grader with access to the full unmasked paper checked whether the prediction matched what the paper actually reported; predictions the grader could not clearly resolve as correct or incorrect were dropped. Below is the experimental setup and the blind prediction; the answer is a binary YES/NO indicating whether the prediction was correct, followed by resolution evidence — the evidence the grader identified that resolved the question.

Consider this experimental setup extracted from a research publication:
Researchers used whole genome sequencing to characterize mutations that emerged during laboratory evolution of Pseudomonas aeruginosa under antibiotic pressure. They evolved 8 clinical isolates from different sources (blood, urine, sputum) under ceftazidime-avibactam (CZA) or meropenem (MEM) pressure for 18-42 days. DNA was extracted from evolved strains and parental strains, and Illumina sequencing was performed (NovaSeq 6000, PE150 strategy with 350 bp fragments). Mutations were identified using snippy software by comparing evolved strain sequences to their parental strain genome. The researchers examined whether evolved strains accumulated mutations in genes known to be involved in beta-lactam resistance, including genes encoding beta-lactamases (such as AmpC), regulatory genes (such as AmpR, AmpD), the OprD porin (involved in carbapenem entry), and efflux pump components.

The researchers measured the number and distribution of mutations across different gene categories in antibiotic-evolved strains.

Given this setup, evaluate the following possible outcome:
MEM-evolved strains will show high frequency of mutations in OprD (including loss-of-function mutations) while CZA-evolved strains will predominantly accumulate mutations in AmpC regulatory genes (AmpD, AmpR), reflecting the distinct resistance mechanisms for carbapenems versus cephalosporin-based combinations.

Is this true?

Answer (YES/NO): NO